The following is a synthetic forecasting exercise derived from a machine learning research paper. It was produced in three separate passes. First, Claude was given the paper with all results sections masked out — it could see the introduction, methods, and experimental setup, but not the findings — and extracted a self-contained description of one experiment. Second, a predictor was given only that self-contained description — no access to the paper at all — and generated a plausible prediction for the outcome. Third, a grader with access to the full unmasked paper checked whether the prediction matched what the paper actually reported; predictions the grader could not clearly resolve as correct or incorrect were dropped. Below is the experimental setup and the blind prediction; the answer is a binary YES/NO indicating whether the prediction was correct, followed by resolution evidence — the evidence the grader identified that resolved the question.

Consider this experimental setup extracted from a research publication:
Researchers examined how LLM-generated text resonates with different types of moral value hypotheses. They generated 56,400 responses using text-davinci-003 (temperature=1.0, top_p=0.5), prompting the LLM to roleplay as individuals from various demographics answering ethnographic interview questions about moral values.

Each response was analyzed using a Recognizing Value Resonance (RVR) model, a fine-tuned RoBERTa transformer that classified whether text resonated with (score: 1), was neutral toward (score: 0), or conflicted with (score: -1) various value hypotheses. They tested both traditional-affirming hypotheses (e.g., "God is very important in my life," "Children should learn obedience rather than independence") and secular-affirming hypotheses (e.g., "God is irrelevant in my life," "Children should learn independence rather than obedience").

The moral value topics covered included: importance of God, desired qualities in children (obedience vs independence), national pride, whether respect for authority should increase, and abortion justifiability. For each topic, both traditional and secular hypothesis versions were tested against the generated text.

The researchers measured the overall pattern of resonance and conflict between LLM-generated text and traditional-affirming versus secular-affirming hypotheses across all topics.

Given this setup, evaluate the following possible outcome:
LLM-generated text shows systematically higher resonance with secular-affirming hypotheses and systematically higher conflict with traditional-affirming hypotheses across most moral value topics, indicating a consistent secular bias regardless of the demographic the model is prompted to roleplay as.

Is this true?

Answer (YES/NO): NO